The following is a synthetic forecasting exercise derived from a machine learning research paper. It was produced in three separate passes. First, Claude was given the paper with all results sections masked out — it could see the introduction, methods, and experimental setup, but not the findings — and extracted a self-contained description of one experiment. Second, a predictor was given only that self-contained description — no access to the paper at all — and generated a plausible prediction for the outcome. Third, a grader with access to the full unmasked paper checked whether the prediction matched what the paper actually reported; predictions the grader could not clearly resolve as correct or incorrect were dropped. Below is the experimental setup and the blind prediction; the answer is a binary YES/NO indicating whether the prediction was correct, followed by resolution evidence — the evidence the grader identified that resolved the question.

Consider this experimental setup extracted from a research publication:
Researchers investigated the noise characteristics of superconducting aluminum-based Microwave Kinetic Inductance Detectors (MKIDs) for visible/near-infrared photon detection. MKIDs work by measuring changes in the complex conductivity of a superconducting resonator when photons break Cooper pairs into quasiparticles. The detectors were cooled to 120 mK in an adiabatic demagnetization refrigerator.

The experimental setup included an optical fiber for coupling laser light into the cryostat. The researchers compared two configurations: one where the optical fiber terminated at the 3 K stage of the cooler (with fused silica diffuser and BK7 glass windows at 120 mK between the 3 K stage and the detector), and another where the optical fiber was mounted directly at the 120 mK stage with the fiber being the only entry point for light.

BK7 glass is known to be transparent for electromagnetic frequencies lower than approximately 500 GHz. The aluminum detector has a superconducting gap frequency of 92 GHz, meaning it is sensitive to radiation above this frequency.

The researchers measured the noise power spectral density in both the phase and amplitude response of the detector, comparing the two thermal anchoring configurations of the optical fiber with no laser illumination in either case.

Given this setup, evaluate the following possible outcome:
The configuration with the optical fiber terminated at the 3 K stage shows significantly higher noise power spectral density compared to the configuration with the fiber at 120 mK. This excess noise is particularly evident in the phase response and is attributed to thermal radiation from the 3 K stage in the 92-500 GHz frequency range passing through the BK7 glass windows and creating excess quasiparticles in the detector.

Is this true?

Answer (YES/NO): YES